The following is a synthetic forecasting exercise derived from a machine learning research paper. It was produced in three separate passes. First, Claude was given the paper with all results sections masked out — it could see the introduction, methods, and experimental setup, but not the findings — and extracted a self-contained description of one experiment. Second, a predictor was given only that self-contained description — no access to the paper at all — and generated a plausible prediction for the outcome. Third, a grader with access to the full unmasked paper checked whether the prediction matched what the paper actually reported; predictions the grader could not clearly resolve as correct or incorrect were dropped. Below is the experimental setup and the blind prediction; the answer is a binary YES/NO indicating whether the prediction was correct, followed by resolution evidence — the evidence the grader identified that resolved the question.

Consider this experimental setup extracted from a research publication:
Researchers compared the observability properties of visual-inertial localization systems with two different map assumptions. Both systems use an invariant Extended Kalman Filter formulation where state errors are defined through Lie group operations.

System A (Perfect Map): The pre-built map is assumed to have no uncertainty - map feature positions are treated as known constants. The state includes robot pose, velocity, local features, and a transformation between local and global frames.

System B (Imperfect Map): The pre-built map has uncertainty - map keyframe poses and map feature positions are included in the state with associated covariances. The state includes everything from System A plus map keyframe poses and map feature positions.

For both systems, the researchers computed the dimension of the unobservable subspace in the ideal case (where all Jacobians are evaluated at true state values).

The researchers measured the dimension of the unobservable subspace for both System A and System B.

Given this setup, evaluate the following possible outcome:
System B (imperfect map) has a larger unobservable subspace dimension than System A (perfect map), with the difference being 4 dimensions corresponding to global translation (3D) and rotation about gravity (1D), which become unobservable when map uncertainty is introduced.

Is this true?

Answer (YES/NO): NO